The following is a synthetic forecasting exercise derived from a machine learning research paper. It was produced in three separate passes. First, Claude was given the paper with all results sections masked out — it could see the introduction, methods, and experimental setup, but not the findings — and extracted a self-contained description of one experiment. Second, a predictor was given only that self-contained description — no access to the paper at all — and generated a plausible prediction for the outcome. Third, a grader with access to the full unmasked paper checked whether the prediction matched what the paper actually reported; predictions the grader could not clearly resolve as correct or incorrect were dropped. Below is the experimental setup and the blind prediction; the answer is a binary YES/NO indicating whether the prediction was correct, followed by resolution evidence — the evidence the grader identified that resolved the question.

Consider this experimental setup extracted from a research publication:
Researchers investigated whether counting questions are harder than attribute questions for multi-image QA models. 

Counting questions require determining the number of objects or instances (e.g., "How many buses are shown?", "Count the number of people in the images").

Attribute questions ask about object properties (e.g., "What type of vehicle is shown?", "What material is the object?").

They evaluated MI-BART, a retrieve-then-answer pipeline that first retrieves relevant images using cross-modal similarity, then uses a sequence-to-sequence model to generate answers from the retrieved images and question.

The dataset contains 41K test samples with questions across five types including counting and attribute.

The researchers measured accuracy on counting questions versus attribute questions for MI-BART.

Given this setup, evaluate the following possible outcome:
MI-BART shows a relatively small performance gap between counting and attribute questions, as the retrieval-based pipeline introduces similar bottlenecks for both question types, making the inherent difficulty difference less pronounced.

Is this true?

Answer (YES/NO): NO